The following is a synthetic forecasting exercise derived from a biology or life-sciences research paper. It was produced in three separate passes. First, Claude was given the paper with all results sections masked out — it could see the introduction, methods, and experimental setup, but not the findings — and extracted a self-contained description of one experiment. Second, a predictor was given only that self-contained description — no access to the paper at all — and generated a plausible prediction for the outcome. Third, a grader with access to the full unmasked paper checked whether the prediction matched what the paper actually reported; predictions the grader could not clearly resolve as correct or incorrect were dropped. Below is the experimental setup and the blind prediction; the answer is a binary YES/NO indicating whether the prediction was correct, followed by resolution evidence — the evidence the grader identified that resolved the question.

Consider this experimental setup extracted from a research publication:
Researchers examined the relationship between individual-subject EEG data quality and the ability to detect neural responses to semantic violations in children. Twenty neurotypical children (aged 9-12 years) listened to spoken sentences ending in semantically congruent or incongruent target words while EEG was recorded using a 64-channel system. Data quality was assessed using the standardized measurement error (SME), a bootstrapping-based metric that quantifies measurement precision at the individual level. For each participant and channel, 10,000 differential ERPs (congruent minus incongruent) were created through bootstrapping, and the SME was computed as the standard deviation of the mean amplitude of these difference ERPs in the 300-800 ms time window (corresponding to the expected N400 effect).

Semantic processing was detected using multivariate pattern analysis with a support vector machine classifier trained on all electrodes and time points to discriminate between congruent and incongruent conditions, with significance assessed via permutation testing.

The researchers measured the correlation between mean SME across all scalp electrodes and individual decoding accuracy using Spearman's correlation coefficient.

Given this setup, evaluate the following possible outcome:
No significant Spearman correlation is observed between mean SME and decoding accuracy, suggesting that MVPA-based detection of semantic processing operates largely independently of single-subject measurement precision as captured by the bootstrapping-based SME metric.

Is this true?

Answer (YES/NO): YES